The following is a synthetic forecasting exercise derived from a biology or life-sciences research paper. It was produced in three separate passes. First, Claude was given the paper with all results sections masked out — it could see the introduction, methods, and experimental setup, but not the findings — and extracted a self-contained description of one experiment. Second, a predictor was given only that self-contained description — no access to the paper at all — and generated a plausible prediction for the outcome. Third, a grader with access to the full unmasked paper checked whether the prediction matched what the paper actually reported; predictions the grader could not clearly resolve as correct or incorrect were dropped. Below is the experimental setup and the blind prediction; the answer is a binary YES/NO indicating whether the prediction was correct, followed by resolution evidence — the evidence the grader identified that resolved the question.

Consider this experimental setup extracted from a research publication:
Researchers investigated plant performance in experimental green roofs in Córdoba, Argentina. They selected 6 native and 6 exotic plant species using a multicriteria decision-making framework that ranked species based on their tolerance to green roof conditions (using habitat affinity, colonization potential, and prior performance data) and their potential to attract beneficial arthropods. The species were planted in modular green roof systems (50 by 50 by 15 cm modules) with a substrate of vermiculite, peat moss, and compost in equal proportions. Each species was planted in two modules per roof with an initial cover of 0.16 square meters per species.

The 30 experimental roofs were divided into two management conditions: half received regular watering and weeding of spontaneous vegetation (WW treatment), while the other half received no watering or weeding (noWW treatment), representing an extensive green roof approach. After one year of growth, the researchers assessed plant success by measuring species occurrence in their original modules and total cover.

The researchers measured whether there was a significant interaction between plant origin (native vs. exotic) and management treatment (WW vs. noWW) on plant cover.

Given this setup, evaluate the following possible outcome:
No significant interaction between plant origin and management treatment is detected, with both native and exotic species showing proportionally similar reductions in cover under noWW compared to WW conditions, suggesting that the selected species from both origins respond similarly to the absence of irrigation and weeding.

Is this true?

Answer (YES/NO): YES